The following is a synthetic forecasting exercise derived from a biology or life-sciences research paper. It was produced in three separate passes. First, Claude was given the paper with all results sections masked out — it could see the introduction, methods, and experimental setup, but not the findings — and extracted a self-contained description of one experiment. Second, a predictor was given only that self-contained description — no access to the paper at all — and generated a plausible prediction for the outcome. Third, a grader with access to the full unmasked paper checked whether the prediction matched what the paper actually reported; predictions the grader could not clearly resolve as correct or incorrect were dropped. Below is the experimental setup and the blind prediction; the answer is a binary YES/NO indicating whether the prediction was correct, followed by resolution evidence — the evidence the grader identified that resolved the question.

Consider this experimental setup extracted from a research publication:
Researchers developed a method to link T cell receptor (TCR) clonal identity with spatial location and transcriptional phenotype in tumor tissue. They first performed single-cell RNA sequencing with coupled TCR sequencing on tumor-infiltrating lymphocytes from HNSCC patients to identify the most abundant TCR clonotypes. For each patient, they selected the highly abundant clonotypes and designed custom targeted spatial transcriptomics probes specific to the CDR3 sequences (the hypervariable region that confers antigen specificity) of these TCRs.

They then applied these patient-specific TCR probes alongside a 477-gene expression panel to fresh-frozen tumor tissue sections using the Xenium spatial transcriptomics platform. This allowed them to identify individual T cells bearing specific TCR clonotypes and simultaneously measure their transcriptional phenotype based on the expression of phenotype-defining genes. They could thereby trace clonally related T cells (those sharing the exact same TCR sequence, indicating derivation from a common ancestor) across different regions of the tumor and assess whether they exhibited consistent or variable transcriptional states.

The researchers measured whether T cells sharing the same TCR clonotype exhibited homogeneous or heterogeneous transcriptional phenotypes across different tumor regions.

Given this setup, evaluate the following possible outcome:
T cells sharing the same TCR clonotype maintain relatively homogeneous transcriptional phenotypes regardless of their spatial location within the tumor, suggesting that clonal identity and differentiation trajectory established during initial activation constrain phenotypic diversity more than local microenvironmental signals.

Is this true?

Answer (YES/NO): NO